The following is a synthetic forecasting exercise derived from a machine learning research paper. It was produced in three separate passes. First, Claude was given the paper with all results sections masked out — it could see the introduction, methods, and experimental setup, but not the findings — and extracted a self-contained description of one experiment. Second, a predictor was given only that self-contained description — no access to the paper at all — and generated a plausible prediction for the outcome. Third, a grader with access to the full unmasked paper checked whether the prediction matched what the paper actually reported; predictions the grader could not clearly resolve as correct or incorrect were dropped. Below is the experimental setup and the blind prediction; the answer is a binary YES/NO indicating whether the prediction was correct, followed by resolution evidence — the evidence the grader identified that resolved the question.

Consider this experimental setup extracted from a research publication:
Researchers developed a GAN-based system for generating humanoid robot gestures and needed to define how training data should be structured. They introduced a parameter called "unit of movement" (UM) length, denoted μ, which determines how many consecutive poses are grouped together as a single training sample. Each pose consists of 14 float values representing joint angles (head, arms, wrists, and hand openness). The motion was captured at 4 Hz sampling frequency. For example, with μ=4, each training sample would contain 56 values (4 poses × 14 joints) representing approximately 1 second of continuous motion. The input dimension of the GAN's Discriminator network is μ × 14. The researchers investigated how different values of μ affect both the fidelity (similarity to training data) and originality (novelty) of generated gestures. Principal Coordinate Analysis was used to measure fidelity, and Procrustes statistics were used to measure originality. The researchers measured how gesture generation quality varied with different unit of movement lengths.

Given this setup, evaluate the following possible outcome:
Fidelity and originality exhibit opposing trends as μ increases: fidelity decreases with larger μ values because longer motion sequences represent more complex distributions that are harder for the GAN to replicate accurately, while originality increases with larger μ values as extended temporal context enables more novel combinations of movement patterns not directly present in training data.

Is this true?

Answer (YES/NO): YES